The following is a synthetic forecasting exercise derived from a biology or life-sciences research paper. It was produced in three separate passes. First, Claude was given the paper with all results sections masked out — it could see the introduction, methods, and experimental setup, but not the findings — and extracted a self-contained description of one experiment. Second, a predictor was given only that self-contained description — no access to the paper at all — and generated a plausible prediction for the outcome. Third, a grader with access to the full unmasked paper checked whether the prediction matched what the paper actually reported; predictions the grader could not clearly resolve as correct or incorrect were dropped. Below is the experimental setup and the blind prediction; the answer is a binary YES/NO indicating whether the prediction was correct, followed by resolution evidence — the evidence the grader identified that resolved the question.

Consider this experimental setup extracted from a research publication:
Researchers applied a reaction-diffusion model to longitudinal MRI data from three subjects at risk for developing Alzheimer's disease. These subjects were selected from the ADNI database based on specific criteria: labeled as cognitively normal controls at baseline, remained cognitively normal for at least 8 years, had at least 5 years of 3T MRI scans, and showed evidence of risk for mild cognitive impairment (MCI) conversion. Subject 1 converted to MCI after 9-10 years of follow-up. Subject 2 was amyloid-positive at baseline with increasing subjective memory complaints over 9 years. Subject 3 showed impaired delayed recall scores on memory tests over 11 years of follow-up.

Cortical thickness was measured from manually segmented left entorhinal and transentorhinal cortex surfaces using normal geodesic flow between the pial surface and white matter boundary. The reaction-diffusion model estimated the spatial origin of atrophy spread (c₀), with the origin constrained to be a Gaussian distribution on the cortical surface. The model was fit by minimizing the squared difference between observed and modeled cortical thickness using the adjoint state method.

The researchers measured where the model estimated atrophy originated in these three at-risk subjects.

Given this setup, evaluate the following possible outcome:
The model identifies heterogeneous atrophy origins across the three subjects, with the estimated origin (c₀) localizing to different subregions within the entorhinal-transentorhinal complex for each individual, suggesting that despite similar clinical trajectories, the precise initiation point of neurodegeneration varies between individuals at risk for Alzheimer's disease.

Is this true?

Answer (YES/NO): NO